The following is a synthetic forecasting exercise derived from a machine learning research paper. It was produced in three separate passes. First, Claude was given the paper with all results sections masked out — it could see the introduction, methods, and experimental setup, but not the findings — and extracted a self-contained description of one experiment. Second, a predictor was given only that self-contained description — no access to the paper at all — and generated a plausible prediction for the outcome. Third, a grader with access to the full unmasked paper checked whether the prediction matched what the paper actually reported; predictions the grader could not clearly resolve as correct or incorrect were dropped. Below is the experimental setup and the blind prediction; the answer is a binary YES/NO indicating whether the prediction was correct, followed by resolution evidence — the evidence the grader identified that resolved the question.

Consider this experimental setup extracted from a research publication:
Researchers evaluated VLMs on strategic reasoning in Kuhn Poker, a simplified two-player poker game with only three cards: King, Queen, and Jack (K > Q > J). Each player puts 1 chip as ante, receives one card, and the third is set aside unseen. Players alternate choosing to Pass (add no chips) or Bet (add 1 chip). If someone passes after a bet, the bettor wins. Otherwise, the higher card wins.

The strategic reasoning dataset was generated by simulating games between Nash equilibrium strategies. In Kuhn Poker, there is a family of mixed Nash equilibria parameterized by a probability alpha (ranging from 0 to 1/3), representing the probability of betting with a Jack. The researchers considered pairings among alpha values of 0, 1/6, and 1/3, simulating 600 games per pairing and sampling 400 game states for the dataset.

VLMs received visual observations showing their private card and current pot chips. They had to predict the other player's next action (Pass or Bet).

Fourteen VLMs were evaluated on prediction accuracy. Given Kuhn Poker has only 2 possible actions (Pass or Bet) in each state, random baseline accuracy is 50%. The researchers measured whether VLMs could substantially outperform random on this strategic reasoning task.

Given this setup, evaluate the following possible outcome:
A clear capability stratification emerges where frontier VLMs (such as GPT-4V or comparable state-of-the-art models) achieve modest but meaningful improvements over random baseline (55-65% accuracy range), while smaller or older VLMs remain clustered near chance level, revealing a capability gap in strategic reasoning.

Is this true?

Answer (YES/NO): NO